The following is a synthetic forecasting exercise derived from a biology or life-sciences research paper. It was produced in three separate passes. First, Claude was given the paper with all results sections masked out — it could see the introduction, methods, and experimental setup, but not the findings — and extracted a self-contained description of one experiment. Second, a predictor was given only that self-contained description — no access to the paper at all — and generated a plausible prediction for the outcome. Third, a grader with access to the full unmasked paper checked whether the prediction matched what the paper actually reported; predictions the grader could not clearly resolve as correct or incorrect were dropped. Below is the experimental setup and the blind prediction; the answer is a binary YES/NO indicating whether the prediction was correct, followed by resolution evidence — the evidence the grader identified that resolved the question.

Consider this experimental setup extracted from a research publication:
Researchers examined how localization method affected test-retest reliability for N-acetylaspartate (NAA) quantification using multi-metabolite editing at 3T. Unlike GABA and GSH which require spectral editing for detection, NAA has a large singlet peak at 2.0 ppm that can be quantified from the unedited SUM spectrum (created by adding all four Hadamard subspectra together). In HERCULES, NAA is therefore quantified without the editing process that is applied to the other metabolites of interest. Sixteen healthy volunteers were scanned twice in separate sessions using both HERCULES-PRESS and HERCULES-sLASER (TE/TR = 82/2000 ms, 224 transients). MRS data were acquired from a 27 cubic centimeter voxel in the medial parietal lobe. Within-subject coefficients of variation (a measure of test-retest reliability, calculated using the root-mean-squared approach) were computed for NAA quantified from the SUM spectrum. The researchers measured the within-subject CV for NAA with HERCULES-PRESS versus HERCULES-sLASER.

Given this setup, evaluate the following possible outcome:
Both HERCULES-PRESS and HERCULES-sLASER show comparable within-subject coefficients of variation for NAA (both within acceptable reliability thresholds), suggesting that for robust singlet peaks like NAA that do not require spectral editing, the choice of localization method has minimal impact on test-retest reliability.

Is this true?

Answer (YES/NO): NO